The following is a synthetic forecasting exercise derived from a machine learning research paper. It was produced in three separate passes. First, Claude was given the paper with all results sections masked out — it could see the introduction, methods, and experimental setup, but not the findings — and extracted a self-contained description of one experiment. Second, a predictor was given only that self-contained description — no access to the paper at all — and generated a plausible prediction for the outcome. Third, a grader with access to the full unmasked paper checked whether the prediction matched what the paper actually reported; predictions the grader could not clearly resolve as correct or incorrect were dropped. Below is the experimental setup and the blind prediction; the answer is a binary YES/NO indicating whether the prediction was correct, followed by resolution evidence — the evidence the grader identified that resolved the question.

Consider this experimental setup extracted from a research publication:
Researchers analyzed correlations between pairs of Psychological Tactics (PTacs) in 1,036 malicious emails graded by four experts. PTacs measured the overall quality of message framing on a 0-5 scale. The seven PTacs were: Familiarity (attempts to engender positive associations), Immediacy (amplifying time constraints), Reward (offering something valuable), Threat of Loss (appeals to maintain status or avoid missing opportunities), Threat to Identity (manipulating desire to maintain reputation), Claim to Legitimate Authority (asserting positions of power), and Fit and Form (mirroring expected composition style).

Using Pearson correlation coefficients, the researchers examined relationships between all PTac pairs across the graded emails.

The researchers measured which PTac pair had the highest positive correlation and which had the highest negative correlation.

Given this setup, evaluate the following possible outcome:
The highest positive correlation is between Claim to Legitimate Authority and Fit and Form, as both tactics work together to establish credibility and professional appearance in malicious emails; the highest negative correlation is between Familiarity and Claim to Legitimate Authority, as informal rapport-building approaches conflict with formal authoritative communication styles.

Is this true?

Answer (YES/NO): NO